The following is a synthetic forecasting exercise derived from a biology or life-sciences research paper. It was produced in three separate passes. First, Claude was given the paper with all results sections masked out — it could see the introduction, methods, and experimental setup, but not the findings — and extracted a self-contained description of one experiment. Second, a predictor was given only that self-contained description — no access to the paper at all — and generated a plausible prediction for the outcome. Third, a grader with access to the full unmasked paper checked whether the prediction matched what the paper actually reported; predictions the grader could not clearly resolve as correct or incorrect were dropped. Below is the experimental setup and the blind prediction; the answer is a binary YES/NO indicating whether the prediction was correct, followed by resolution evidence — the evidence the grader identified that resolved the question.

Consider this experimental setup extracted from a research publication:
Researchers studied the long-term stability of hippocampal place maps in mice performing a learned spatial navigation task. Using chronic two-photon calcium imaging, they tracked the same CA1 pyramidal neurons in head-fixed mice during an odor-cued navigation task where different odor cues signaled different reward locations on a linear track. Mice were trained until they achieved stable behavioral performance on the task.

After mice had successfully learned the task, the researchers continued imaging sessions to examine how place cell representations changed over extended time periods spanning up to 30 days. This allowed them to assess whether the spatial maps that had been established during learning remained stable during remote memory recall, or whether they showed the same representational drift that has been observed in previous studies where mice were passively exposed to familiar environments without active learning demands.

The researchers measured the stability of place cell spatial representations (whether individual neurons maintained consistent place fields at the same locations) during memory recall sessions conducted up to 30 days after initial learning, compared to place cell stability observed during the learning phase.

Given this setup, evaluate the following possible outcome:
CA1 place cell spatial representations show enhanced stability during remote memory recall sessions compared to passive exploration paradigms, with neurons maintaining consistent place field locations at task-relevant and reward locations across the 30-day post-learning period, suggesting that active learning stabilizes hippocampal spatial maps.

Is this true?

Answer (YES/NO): YES